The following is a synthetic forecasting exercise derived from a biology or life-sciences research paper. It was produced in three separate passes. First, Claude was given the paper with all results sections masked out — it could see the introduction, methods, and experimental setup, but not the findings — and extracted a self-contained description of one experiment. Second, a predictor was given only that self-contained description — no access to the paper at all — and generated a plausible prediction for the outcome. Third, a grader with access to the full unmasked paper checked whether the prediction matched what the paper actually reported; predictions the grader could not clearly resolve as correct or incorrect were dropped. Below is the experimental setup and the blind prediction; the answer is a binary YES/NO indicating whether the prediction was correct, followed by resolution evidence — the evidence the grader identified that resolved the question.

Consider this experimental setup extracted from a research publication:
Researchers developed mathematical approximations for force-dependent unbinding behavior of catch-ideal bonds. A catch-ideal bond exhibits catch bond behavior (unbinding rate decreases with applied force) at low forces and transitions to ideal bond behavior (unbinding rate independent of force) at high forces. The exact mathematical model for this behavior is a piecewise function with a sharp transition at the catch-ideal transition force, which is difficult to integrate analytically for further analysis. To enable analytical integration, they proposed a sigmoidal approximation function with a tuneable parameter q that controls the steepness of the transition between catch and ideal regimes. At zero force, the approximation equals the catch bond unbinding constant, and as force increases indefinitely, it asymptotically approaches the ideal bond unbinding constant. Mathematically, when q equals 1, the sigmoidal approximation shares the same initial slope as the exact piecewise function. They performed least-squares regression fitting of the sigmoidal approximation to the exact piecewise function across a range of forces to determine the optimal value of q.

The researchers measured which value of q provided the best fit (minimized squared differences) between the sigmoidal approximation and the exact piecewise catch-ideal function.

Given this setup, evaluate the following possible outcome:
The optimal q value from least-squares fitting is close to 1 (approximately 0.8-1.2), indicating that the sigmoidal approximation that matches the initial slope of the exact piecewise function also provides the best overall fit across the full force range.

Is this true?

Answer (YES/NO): NO